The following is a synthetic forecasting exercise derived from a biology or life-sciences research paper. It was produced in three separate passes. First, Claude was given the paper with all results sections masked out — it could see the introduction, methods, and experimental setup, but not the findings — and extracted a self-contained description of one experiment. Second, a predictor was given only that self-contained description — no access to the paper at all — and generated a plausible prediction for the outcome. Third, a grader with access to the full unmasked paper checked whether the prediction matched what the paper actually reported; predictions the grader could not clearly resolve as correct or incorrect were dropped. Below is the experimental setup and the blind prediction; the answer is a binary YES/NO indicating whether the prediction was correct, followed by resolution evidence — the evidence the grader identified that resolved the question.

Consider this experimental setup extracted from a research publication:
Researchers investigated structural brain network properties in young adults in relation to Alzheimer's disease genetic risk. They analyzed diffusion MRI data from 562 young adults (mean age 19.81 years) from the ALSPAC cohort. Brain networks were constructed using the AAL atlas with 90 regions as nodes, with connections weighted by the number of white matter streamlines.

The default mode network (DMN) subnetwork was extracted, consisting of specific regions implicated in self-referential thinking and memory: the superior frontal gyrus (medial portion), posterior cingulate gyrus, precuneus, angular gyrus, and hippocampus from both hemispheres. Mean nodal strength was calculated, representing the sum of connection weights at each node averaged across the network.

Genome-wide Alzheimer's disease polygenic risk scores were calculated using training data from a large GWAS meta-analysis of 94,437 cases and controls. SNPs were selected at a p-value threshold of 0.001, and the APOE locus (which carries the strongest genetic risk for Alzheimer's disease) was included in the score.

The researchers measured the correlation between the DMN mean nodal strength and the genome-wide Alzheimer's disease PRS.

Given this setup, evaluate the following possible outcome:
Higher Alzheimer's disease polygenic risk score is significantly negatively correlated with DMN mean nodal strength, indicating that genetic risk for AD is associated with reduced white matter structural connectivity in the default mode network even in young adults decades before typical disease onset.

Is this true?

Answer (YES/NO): NO